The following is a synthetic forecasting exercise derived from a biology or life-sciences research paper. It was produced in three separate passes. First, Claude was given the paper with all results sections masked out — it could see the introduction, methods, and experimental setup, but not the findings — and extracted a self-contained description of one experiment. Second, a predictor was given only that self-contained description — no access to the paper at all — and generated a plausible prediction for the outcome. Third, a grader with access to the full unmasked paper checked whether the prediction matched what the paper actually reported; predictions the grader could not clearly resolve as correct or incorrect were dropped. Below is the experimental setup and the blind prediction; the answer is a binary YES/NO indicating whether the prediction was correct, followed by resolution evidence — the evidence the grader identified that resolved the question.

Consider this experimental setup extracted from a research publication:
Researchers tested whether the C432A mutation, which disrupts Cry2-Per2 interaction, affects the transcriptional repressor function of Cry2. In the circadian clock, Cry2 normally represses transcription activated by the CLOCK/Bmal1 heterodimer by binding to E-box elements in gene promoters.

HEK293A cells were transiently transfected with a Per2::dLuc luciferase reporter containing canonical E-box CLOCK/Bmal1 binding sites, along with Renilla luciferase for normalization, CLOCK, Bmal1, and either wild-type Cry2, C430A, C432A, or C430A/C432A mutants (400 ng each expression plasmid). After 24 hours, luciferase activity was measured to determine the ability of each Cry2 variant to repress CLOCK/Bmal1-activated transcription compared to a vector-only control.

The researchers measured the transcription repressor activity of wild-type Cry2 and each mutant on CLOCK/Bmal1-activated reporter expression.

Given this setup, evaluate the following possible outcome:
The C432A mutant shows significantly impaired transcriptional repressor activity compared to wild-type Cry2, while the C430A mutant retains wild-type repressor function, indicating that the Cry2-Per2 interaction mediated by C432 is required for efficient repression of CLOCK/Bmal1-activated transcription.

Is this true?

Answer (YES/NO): NO